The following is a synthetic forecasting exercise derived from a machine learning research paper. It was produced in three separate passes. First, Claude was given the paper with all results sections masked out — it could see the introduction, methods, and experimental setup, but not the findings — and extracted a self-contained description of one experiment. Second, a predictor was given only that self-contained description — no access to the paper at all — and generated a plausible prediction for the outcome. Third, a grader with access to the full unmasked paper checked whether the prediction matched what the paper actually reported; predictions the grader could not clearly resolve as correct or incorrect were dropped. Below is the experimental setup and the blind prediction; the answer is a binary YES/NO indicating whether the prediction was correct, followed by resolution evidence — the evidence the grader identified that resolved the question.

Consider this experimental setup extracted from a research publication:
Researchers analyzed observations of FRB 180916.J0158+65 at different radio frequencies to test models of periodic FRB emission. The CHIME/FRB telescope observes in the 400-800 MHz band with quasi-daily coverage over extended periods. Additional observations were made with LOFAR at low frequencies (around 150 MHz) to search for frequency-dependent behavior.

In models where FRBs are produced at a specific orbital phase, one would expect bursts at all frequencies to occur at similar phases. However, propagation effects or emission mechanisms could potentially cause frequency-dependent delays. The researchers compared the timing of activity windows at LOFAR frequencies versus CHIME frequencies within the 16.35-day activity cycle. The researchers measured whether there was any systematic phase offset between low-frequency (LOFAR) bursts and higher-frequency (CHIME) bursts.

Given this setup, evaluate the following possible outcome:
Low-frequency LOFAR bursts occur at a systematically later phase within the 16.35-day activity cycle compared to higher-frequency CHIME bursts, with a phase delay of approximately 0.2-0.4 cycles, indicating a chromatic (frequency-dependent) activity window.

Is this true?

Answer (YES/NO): NO